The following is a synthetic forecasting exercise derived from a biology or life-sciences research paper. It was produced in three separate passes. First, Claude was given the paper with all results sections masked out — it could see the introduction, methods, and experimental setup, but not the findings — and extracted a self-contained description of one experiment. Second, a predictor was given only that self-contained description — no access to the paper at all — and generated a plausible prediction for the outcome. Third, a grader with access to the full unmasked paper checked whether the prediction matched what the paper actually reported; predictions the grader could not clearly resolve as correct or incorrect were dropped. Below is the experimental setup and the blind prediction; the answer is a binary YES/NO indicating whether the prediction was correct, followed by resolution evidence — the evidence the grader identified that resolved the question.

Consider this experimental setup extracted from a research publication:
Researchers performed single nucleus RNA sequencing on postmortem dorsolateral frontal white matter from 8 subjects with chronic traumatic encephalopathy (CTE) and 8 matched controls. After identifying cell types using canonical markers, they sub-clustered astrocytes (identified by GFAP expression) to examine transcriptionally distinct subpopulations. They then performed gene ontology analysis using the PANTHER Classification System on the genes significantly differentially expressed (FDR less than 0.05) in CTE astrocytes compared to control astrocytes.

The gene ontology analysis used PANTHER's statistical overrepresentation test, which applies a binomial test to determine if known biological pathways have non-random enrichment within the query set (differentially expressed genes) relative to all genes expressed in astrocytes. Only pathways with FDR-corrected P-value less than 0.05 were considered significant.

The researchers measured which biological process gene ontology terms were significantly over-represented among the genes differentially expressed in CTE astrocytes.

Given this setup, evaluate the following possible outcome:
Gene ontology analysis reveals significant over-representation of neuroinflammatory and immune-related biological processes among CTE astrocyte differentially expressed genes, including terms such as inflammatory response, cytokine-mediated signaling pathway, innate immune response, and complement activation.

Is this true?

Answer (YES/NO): NO